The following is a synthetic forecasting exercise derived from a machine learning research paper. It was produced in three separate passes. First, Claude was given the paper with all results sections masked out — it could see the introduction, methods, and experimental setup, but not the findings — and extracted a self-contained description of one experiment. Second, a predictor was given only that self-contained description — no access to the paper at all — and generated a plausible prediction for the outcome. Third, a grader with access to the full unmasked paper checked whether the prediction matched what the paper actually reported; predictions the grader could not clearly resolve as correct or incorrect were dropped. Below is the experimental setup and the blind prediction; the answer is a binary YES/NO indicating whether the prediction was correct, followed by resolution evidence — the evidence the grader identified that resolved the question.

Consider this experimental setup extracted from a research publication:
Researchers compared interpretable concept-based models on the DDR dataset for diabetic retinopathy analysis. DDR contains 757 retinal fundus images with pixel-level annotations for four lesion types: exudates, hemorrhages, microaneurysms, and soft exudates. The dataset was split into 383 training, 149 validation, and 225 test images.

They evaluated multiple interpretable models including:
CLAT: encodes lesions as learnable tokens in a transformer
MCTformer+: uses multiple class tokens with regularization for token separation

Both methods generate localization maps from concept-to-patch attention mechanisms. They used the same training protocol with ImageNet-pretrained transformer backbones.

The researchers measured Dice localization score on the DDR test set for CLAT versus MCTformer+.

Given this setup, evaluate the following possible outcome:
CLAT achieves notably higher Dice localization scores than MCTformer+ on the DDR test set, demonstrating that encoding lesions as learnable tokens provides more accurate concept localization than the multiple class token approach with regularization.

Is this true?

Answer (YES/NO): NO